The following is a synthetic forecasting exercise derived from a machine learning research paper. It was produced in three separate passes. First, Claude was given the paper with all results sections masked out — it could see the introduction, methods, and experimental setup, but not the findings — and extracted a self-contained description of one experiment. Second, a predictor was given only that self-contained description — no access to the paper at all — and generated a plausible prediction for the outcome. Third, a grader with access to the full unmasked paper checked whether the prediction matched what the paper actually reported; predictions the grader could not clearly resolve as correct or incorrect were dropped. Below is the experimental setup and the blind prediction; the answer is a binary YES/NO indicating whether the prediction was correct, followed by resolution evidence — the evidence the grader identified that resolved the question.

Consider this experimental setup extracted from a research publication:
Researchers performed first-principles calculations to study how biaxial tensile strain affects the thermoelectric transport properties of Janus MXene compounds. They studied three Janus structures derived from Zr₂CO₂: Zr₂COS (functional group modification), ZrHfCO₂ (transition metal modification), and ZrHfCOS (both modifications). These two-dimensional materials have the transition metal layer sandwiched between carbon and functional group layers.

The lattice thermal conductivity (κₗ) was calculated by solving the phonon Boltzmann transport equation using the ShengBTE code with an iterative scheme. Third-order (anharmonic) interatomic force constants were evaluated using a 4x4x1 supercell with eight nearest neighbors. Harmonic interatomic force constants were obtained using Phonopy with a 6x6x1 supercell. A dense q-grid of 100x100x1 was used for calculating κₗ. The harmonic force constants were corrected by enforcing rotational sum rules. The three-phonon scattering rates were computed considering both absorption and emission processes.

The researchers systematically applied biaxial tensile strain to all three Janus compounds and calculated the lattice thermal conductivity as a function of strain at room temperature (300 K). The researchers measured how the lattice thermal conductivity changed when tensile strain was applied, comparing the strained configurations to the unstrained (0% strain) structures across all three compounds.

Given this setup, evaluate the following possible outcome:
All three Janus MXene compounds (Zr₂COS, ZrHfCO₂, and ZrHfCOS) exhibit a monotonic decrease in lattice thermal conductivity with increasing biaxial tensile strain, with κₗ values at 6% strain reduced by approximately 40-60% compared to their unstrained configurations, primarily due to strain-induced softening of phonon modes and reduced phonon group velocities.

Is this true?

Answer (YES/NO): NO